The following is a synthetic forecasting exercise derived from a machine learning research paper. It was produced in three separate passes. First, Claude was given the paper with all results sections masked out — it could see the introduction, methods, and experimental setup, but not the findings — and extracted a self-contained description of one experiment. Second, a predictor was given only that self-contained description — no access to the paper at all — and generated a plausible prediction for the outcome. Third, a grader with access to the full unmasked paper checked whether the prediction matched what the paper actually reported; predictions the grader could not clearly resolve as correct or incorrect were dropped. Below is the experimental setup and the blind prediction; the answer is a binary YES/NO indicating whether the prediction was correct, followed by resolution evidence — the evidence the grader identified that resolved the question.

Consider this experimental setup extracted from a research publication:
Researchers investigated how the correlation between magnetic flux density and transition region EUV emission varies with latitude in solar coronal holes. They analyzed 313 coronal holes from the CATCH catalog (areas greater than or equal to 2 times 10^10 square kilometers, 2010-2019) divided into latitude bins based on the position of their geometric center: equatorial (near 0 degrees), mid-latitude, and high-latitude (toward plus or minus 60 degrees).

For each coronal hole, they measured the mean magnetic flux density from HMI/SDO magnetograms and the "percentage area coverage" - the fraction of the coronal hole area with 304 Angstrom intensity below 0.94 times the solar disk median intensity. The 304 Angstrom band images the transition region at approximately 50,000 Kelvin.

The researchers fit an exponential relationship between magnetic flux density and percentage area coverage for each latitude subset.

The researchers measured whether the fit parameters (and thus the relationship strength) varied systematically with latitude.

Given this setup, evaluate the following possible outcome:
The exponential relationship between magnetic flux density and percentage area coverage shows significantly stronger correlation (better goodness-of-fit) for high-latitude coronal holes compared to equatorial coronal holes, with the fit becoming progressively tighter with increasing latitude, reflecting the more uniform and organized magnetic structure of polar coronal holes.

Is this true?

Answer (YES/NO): NO